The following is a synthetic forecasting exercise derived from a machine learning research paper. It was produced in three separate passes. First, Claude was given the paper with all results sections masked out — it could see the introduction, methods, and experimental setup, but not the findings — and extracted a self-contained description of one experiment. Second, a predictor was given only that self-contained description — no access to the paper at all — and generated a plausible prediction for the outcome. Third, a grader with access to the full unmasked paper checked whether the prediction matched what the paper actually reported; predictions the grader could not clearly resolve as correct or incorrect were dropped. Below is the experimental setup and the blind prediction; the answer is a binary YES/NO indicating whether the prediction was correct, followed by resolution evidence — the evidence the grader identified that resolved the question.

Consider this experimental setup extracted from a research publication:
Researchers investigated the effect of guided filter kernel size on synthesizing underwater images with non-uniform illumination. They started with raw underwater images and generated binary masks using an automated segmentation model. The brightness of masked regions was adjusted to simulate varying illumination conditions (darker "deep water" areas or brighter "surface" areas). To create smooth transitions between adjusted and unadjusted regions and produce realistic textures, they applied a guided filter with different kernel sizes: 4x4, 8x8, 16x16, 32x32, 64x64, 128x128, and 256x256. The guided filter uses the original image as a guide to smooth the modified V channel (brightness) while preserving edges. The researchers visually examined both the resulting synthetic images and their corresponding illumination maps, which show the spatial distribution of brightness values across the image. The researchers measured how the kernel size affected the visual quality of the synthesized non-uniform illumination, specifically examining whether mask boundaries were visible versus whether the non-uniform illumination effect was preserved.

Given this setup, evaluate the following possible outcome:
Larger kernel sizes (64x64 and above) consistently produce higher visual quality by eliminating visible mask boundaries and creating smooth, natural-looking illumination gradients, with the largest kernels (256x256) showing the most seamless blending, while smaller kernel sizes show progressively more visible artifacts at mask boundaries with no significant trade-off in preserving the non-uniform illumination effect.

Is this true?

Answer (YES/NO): NO